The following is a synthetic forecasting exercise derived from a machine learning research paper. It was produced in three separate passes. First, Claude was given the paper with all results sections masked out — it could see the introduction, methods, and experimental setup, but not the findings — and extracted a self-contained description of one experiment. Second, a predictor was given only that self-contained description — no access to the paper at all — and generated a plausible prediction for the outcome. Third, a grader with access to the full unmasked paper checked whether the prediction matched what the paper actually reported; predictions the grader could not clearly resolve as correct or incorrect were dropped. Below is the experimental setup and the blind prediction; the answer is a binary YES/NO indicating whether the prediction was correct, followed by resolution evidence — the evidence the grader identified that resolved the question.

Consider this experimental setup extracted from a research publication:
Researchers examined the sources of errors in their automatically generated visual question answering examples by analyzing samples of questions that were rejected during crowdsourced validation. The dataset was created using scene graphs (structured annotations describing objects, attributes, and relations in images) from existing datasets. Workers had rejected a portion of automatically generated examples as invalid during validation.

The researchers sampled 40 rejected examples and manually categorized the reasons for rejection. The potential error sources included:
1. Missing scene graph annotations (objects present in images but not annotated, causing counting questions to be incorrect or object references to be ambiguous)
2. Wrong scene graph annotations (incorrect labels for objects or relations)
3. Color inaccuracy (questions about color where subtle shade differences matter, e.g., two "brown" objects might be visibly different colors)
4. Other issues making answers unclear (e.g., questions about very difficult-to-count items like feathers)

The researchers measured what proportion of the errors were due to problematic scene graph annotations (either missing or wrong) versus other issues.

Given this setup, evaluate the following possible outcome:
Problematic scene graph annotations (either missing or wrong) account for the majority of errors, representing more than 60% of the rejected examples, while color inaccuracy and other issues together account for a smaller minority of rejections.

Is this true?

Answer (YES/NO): YES